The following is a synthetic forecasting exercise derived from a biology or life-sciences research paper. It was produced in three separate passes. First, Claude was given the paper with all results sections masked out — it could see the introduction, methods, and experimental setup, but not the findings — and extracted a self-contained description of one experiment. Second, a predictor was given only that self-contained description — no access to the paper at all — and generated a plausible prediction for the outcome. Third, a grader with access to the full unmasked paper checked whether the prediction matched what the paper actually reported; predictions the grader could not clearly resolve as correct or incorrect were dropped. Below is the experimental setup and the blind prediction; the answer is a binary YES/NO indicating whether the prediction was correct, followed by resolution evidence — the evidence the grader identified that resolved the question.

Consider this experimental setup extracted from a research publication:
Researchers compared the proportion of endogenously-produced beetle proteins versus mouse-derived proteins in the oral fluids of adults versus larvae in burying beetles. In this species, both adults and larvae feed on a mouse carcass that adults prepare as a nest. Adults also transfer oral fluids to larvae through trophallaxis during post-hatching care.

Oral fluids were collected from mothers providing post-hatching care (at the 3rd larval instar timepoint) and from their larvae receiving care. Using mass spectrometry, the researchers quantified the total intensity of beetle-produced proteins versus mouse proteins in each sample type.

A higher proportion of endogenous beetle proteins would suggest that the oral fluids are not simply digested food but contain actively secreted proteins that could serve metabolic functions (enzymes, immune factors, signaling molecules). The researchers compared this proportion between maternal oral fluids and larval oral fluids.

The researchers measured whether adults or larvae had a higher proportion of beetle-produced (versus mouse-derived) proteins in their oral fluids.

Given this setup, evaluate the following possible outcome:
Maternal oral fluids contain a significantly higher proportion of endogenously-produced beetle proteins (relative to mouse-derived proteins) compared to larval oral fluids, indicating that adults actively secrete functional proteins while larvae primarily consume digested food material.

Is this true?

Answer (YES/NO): YES